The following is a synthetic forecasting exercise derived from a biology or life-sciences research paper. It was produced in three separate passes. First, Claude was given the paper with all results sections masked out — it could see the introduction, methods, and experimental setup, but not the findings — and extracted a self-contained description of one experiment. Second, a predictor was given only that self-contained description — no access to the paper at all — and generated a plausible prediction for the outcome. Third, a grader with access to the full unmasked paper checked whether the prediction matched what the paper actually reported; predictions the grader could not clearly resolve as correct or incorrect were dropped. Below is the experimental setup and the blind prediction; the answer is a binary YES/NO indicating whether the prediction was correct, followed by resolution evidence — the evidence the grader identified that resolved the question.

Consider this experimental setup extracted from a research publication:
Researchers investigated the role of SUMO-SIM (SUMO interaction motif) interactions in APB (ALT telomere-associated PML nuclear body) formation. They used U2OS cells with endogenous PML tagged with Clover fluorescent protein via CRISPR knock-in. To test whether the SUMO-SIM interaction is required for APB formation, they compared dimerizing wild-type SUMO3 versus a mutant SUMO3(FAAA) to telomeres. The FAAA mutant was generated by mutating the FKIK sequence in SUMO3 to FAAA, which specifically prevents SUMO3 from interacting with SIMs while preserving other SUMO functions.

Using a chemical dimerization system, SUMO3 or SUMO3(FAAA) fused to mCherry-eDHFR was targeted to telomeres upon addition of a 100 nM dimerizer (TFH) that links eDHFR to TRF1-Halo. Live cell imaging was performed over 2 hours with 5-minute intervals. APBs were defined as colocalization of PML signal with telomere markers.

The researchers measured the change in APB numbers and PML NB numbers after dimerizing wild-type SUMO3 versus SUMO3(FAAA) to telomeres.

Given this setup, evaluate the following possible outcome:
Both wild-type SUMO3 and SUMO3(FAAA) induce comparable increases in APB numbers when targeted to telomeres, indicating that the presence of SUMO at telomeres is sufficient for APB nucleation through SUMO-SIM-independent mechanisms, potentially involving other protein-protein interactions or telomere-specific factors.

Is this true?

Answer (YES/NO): NO